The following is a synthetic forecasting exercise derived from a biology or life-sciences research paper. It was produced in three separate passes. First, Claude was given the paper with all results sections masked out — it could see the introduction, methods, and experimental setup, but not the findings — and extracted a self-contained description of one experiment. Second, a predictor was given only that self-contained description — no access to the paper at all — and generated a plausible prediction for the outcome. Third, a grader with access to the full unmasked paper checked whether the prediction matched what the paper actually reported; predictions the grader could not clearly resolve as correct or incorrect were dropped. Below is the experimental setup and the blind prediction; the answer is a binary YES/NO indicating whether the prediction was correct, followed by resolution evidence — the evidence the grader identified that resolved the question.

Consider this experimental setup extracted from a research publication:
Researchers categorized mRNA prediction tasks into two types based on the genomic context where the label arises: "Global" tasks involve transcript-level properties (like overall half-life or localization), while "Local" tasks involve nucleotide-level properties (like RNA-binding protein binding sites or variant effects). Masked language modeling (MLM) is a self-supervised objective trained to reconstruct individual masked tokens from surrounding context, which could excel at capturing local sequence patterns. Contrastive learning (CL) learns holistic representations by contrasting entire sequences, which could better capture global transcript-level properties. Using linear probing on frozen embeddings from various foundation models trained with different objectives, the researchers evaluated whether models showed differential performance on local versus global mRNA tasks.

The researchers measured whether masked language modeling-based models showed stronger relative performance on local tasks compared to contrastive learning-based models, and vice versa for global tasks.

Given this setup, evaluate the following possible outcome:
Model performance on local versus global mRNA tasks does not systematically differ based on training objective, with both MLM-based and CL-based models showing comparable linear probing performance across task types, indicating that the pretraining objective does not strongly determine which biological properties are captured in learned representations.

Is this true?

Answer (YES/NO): NO